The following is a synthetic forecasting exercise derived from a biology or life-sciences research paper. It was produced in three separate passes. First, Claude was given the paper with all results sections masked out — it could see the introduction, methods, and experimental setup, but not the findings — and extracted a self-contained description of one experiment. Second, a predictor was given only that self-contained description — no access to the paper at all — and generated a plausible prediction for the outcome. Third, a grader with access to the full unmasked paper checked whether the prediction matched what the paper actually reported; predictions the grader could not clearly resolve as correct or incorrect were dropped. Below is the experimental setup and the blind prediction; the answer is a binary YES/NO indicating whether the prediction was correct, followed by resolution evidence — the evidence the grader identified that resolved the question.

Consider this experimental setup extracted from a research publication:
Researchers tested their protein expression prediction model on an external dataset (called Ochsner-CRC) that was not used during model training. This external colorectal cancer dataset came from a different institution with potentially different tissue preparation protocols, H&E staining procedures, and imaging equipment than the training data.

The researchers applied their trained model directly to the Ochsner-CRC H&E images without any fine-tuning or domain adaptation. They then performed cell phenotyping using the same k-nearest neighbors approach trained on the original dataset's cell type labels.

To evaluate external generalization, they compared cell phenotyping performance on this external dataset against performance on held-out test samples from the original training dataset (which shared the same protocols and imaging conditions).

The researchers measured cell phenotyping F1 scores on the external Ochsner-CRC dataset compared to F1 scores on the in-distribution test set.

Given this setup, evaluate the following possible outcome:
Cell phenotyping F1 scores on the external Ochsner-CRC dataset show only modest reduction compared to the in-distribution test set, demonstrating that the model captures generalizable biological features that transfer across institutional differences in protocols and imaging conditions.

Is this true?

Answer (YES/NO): YES